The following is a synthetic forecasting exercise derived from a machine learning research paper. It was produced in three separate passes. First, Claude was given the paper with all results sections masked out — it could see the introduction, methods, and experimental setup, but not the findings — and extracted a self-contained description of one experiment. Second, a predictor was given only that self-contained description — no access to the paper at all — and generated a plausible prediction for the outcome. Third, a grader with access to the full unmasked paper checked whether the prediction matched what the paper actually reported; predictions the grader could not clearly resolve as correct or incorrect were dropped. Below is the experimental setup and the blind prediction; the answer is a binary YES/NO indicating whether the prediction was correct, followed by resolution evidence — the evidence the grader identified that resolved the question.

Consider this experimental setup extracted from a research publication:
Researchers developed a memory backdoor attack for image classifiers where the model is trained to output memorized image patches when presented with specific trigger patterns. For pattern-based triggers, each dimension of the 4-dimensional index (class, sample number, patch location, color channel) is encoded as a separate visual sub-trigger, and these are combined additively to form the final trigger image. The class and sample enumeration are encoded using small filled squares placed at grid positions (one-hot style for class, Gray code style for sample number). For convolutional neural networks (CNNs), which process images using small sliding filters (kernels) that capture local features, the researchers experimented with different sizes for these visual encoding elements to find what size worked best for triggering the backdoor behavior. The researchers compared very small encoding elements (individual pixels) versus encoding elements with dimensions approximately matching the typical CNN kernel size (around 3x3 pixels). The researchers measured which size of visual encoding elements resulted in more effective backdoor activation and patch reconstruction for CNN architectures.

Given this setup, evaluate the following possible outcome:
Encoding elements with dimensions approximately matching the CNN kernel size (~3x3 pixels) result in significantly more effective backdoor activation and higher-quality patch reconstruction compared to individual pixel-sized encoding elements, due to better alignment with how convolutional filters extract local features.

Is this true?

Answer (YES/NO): YES